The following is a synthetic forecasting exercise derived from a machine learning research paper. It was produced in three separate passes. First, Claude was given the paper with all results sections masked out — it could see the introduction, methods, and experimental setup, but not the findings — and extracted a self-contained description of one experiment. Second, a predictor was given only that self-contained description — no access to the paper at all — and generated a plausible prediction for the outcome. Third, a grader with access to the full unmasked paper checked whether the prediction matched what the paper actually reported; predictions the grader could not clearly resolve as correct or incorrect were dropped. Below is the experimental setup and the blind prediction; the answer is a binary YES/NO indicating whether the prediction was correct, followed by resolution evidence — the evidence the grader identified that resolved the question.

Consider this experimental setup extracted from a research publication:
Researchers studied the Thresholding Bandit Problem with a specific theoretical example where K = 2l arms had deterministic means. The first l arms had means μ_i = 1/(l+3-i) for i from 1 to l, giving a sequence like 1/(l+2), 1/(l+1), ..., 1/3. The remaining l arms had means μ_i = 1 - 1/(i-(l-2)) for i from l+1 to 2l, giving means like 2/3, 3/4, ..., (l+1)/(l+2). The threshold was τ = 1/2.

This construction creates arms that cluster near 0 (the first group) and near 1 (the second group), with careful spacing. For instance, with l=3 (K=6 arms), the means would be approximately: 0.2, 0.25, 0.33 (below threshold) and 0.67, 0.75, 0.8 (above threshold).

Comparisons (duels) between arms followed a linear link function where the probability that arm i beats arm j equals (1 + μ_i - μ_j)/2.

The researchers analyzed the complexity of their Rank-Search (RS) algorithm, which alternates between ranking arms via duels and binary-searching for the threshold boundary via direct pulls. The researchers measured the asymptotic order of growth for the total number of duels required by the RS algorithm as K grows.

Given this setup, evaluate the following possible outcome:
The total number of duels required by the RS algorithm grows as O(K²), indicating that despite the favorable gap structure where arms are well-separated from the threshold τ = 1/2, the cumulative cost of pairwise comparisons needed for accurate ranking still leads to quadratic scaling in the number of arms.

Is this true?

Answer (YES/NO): NO